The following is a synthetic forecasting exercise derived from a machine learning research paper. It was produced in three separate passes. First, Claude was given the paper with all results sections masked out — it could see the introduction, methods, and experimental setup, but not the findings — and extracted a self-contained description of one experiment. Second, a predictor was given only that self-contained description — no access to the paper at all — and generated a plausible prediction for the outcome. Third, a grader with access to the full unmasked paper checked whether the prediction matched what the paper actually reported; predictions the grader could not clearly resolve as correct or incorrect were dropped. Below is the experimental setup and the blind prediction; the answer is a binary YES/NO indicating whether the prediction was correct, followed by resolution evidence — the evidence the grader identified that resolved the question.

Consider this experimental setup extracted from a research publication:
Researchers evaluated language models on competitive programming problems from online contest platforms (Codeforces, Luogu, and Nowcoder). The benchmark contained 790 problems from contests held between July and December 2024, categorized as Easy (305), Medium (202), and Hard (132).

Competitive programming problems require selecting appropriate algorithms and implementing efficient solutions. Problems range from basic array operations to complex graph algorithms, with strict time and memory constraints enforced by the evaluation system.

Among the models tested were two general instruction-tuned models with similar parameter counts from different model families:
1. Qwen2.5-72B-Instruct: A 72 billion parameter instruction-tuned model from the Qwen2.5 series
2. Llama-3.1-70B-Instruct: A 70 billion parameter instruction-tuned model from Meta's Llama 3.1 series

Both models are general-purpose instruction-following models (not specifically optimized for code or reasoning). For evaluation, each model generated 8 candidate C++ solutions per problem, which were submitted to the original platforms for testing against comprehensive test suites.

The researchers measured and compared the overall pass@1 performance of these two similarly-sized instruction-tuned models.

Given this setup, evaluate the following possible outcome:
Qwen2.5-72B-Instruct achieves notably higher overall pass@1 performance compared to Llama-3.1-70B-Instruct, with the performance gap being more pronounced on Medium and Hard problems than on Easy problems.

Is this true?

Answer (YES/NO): NO